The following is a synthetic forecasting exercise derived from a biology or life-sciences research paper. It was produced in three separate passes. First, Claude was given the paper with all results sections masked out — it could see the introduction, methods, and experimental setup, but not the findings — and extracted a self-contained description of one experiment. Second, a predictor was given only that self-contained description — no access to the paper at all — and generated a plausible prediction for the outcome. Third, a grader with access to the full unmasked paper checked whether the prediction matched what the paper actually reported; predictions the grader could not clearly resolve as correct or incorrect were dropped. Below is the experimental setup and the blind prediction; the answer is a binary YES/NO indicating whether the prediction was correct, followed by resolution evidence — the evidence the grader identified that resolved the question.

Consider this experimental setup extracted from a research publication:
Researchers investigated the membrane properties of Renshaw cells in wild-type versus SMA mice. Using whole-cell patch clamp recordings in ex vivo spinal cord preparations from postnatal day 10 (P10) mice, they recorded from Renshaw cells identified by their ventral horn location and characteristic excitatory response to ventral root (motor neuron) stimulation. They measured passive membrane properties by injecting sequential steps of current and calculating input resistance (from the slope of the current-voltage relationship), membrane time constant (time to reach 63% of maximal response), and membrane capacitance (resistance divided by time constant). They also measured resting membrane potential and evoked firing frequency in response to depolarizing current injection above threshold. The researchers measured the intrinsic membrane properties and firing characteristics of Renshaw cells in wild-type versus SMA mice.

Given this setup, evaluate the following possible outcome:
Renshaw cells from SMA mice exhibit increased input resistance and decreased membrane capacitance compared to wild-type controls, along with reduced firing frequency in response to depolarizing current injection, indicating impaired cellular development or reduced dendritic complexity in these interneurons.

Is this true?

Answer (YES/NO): NO